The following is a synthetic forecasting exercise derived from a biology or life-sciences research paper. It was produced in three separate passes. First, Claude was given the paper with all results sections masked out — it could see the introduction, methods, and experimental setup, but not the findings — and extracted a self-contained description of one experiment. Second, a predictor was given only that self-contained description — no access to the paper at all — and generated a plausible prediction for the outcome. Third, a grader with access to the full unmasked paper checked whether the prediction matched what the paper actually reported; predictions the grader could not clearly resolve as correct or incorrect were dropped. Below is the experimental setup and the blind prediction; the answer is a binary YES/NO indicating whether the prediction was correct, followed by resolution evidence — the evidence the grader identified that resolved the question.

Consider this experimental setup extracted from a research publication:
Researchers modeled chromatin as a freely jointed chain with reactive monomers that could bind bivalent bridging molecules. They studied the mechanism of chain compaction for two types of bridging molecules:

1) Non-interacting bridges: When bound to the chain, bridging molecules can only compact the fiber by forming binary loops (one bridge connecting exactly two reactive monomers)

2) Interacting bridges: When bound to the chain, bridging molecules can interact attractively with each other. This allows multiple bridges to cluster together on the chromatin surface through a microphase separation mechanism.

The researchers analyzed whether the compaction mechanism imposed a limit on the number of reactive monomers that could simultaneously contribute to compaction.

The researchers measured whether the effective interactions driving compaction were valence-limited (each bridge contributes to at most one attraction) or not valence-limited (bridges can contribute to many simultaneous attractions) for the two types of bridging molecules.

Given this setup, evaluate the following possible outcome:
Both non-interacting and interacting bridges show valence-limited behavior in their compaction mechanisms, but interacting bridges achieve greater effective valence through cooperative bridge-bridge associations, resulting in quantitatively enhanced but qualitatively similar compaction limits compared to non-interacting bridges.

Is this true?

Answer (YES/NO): NO